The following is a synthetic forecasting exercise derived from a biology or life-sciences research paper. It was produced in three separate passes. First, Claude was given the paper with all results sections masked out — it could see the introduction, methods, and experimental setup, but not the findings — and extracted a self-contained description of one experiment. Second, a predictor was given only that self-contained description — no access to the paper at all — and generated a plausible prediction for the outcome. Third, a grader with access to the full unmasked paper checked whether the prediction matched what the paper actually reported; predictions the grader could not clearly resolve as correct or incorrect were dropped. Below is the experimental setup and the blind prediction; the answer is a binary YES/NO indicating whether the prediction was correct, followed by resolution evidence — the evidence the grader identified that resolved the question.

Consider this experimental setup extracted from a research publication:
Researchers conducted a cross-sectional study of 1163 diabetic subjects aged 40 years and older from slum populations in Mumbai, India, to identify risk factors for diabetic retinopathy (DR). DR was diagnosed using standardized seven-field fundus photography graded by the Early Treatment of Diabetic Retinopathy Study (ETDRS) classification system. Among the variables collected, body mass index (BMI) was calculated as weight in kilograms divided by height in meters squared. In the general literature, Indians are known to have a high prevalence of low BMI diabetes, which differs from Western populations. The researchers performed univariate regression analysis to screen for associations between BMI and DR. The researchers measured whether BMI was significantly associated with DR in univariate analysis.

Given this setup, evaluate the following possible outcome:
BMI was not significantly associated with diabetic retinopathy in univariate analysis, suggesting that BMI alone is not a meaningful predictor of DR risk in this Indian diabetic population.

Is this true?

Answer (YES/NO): NO